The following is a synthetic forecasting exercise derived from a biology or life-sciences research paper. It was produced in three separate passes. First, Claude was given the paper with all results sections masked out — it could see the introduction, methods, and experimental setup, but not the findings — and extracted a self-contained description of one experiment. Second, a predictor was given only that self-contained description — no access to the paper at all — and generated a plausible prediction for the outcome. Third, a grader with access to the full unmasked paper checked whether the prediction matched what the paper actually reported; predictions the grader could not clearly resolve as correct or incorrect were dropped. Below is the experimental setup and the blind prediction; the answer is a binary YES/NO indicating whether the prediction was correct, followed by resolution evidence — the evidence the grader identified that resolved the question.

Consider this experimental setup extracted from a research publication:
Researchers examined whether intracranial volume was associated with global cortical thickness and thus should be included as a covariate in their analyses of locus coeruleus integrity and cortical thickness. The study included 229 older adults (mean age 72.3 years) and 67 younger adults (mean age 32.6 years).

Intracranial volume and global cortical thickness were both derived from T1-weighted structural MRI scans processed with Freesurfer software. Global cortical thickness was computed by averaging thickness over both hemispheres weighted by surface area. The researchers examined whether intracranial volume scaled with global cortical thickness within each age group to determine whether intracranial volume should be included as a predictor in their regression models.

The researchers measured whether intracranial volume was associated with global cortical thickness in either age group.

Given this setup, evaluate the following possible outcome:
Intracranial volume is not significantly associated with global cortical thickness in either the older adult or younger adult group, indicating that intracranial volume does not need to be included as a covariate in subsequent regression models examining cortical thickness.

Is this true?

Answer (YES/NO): YES